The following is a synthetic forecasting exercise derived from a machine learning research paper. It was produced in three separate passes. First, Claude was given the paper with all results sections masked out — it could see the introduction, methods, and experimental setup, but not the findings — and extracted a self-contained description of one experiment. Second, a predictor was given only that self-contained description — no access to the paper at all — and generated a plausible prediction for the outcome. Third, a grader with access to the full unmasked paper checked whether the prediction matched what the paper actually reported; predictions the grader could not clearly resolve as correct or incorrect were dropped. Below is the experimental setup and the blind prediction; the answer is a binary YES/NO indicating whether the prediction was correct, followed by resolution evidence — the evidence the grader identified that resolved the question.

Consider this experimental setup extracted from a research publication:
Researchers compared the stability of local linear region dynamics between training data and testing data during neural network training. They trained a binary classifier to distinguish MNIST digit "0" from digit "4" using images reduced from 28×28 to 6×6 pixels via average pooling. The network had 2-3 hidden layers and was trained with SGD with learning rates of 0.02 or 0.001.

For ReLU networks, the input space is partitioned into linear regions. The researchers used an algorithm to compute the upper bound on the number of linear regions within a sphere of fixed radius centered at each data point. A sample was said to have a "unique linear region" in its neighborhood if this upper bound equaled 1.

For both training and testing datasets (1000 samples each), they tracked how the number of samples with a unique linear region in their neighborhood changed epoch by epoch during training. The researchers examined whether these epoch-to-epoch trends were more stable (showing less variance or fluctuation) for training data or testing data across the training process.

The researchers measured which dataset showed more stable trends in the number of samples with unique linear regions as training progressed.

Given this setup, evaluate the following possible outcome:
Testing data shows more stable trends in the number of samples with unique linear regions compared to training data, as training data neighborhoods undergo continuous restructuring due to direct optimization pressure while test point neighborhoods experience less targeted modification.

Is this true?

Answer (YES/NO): YES